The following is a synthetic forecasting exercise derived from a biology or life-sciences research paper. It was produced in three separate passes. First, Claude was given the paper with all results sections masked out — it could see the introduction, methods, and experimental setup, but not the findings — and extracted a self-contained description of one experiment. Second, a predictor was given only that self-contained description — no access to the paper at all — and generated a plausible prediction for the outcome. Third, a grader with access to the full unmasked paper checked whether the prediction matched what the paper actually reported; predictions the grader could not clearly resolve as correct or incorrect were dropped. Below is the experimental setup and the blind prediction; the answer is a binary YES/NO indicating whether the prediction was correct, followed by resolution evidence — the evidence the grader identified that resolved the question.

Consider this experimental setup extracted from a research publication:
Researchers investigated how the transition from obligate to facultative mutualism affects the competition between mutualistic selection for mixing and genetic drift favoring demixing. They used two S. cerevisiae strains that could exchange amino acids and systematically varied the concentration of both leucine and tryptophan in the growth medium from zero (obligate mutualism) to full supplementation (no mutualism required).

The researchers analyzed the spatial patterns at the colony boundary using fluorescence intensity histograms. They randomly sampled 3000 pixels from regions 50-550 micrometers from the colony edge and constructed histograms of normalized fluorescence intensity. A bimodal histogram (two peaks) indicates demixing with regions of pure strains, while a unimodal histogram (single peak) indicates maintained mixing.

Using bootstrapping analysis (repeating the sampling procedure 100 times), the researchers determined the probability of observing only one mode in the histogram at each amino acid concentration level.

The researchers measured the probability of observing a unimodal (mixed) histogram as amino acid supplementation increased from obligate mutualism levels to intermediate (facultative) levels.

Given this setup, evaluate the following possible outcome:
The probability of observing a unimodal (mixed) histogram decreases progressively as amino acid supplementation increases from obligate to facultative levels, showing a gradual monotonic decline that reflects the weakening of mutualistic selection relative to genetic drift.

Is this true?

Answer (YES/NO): NO